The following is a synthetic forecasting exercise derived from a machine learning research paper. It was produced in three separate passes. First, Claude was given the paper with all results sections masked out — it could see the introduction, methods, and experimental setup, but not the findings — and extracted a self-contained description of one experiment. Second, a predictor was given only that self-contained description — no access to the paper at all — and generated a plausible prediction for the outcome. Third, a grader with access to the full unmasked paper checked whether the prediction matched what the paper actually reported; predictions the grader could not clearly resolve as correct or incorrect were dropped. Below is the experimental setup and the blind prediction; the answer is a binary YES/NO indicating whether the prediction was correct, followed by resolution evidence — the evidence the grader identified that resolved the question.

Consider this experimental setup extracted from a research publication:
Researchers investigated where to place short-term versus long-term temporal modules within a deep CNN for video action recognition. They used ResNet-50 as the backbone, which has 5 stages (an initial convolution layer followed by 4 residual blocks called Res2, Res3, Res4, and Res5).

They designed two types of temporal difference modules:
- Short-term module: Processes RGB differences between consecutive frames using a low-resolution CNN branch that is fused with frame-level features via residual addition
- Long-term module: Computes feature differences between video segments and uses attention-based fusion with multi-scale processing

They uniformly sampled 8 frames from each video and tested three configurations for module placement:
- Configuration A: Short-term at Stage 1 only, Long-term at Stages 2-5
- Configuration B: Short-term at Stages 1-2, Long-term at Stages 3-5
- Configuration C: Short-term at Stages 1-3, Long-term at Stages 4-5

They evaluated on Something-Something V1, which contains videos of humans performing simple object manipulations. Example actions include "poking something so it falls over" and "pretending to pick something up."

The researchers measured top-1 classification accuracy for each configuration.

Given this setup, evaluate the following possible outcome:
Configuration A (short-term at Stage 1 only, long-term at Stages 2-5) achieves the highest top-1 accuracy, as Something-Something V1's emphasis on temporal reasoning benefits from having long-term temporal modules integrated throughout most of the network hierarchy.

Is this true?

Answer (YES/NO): NO